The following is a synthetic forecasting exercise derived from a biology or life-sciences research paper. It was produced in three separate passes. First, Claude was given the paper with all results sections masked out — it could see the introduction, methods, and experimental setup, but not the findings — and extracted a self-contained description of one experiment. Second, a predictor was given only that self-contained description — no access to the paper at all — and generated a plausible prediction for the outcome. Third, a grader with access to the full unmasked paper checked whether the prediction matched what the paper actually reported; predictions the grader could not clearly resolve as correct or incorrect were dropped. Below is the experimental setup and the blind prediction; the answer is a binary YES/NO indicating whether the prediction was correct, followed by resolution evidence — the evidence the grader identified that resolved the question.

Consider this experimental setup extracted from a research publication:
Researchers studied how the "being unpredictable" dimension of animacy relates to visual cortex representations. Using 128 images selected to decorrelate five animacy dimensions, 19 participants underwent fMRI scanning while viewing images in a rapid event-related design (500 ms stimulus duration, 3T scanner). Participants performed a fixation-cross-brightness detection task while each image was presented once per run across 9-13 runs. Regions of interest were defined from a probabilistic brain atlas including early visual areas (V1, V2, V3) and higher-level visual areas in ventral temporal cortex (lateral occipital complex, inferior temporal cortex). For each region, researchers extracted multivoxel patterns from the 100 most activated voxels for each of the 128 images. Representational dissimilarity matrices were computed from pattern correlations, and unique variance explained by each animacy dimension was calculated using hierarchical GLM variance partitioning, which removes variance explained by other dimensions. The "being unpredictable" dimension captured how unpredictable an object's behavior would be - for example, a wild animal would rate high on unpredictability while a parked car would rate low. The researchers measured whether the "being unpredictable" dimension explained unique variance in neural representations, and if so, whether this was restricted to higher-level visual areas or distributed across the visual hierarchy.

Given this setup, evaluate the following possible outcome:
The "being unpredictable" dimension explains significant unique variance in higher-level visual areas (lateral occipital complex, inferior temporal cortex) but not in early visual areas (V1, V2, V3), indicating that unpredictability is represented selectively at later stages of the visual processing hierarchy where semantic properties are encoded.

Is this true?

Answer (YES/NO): NO